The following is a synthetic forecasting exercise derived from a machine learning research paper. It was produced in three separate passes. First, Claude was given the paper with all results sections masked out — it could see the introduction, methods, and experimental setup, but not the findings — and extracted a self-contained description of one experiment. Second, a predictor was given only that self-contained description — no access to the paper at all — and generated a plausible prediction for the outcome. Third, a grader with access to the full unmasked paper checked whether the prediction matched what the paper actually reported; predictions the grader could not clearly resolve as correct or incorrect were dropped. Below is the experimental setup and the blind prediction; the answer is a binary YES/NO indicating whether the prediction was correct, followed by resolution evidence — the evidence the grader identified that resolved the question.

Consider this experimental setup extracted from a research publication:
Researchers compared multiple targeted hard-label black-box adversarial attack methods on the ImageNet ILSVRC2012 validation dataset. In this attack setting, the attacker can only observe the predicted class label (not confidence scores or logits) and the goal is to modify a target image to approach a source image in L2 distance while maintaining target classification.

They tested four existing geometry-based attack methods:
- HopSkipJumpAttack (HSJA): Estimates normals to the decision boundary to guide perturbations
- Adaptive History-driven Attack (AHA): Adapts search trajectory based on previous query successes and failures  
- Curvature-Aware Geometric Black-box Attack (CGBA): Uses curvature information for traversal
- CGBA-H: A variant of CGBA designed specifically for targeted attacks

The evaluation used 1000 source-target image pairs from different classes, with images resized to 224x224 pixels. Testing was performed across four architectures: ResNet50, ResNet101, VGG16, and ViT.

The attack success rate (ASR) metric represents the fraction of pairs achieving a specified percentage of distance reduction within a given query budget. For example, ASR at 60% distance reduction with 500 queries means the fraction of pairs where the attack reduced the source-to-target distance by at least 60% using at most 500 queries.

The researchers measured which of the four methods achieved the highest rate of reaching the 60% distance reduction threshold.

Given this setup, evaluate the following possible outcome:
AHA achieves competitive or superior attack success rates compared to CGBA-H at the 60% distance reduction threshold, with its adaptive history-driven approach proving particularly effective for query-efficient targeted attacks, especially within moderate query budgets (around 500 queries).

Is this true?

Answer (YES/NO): YES